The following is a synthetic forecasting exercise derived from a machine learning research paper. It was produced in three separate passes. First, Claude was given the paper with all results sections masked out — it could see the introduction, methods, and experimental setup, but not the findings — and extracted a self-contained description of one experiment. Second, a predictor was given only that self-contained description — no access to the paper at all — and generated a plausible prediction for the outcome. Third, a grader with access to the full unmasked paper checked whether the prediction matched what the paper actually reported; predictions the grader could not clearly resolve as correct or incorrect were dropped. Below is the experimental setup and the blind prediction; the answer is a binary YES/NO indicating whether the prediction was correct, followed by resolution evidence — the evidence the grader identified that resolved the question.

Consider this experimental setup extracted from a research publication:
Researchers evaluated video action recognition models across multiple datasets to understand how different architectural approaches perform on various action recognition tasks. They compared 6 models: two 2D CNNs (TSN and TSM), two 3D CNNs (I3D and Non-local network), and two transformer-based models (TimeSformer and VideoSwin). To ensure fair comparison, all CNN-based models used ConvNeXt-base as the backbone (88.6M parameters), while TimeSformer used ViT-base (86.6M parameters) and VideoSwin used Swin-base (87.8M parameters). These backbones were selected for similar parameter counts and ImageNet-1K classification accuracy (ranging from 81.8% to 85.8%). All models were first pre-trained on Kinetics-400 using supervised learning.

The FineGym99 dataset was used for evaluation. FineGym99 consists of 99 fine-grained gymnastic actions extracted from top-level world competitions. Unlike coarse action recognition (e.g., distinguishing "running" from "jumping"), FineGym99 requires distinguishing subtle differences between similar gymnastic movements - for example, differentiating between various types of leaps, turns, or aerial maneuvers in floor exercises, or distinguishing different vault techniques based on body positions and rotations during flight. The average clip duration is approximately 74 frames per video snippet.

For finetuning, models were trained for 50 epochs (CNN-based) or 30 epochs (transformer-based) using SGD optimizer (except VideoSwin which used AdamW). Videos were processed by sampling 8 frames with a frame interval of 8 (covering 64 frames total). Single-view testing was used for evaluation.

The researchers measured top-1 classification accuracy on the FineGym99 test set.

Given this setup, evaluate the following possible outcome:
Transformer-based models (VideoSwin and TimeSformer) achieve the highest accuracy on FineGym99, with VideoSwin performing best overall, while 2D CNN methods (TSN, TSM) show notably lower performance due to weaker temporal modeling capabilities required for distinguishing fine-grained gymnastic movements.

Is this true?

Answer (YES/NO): NO